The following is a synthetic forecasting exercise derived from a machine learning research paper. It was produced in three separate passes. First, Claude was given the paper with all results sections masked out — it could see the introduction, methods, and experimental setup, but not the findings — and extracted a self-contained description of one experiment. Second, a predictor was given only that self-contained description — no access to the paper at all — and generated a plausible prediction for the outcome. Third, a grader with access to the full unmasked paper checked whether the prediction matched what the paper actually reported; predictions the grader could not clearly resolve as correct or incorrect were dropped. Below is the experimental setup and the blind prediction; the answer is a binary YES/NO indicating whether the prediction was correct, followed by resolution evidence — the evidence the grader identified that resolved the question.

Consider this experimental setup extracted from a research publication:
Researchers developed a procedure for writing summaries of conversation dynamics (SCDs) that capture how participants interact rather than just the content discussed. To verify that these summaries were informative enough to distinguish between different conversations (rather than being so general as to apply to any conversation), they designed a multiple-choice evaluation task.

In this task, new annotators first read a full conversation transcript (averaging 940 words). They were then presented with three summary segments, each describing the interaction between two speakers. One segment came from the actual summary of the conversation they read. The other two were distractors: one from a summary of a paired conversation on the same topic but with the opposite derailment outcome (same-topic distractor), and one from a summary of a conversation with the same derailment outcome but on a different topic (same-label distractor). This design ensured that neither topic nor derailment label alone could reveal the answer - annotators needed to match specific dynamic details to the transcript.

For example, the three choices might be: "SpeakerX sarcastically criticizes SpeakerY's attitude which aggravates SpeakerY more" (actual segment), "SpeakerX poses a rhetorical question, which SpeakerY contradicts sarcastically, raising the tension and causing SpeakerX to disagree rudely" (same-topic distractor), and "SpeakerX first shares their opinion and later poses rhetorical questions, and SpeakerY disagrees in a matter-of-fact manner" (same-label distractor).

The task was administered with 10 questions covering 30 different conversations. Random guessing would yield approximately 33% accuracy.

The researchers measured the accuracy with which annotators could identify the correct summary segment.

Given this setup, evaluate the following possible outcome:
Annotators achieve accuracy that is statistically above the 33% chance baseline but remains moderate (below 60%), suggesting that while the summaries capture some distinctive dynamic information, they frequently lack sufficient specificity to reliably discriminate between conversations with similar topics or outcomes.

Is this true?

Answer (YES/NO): NO